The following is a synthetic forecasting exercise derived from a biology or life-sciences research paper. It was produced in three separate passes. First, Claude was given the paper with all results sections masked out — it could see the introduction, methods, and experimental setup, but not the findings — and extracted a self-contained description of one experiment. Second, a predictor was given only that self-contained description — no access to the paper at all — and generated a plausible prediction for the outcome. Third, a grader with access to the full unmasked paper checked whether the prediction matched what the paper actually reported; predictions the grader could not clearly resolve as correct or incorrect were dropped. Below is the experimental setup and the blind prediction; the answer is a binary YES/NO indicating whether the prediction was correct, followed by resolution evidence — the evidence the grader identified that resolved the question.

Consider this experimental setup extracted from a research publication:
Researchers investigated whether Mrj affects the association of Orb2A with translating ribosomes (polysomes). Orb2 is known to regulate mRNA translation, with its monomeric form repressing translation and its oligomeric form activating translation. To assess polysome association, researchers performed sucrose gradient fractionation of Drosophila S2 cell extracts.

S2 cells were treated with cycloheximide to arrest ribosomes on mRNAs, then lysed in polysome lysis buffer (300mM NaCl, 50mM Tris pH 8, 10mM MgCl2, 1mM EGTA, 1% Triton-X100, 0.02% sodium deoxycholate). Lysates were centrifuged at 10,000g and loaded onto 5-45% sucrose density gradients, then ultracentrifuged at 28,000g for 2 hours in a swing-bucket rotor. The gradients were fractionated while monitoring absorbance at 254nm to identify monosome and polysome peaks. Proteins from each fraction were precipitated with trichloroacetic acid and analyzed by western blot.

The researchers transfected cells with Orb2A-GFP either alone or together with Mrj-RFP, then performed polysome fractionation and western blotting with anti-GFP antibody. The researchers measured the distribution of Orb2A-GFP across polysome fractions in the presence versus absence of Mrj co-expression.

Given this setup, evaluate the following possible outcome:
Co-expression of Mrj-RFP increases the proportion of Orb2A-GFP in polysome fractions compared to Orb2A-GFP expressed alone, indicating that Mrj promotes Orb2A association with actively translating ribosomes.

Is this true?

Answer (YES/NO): YES